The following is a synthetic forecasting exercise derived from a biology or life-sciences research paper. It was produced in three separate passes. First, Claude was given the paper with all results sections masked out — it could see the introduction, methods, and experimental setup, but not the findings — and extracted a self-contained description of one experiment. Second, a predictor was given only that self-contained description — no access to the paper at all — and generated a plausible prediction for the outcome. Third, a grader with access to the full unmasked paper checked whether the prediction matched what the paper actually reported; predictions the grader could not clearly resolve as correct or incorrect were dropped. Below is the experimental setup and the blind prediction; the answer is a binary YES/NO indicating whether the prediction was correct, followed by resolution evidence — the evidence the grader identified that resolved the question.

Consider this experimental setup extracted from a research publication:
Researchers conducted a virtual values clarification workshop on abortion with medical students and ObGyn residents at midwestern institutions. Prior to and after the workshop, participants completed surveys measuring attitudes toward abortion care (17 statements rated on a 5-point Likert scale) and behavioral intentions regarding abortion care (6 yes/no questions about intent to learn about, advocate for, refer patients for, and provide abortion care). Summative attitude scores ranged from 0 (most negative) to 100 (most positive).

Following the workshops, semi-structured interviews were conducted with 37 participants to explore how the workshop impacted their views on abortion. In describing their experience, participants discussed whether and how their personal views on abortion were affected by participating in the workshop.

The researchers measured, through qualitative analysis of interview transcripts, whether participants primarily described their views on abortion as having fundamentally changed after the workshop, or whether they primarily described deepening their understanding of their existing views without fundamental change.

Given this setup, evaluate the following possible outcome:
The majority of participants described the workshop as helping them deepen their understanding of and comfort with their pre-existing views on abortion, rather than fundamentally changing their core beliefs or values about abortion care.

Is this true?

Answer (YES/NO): YES